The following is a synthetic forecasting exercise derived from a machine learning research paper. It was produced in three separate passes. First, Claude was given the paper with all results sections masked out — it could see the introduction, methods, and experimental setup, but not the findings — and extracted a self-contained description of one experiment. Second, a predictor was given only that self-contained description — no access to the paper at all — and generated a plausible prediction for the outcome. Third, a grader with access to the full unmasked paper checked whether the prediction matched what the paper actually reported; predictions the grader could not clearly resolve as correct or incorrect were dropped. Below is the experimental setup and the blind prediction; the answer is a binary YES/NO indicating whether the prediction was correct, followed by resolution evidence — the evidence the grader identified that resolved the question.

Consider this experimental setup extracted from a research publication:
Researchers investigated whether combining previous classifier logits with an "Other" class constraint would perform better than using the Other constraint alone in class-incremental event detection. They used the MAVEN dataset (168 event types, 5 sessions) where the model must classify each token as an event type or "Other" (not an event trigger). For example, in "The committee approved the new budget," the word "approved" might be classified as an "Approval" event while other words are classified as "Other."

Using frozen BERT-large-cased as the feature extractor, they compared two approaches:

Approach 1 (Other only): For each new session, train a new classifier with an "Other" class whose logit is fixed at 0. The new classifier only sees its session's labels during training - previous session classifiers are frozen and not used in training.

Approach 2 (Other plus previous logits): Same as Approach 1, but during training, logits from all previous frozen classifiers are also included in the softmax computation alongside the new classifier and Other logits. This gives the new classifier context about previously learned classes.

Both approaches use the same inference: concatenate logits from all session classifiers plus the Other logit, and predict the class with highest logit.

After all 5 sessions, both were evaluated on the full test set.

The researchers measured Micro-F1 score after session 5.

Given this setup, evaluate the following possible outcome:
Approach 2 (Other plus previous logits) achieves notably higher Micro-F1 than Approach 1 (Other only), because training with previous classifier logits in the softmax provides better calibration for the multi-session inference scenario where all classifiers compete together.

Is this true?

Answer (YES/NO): NO